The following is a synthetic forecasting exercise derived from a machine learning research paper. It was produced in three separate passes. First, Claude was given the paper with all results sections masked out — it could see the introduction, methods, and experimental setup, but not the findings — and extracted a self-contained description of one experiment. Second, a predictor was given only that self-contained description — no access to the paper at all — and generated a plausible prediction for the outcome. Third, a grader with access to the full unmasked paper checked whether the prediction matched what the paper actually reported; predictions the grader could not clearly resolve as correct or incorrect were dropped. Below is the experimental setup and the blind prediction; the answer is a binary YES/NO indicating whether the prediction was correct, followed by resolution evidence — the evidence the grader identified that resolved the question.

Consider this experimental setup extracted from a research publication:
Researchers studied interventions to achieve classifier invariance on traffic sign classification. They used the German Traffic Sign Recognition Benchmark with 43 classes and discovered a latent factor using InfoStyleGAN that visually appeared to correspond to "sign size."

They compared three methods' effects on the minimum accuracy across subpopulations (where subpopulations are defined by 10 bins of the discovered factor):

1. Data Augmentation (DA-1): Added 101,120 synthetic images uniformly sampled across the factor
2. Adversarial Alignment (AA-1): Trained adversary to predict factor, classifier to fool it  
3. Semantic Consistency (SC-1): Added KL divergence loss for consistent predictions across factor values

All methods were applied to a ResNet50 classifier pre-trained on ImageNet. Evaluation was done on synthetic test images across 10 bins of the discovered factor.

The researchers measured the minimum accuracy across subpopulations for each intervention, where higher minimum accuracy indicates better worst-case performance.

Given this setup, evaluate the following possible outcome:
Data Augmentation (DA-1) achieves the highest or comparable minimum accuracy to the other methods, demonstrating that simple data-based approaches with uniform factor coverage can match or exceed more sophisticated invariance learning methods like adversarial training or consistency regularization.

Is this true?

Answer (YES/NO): NO